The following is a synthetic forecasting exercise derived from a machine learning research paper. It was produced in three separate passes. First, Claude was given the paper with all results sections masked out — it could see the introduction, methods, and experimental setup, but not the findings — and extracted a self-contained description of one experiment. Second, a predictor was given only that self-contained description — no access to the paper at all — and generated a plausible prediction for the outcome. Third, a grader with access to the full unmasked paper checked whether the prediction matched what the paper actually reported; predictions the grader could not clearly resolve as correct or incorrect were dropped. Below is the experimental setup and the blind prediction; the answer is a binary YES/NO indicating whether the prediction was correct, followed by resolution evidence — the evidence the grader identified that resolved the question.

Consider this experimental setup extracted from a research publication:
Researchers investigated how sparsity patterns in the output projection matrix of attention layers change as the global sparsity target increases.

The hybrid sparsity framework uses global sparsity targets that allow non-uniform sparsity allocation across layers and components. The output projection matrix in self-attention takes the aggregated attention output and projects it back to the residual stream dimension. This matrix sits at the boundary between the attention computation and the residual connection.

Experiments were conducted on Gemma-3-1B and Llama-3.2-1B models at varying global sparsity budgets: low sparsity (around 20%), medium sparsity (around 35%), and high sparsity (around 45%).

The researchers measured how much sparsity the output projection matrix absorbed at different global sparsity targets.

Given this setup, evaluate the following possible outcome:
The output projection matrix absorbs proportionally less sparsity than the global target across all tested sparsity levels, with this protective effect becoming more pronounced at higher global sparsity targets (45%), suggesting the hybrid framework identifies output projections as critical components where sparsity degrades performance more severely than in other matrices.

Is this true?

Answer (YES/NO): NO